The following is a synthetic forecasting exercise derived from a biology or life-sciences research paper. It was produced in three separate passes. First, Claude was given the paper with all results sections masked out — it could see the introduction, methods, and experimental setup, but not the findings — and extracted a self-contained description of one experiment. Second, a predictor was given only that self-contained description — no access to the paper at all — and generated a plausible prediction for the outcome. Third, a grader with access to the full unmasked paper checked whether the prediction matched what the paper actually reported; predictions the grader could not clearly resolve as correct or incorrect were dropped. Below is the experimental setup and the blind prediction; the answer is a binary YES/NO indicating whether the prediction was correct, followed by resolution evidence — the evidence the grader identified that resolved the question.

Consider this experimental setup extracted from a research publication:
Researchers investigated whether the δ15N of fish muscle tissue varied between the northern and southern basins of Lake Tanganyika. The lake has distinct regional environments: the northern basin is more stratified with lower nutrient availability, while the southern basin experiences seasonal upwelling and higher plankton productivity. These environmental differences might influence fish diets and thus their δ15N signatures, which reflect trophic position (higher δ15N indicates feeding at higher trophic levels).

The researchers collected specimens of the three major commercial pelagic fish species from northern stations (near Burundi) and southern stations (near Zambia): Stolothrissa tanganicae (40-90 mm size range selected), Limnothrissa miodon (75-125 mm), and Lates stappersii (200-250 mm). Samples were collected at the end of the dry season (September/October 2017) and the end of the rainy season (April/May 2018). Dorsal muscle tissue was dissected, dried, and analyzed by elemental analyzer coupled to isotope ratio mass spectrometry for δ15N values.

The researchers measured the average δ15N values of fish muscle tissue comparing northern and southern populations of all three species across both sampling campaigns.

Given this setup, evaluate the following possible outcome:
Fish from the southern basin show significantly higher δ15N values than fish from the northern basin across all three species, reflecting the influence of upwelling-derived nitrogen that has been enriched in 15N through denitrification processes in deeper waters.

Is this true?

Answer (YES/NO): NO